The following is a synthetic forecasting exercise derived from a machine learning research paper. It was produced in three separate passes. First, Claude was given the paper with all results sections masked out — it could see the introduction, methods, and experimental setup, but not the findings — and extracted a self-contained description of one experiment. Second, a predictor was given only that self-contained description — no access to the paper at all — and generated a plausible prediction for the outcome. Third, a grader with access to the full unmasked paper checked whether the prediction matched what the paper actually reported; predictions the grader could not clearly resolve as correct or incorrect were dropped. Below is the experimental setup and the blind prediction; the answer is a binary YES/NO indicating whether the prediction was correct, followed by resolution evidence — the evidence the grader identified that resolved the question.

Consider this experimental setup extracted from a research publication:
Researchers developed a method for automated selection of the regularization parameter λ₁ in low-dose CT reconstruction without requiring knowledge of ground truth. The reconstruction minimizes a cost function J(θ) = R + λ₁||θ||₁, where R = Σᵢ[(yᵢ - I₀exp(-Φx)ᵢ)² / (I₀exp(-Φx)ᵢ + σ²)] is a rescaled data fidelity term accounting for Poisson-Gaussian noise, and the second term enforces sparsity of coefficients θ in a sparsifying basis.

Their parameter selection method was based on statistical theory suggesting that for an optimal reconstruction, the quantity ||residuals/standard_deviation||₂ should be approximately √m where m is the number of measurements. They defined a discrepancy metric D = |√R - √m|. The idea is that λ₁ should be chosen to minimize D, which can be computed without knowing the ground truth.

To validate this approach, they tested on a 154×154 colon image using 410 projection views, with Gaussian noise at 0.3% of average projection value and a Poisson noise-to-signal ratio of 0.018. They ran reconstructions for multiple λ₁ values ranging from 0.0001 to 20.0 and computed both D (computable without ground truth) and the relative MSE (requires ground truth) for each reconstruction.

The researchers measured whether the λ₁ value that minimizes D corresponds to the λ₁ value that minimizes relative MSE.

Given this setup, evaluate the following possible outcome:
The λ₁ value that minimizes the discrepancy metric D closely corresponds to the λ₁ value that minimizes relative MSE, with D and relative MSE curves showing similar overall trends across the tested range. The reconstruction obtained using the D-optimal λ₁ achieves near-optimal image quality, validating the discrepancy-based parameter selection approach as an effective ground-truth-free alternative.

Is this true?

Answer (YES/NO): YES